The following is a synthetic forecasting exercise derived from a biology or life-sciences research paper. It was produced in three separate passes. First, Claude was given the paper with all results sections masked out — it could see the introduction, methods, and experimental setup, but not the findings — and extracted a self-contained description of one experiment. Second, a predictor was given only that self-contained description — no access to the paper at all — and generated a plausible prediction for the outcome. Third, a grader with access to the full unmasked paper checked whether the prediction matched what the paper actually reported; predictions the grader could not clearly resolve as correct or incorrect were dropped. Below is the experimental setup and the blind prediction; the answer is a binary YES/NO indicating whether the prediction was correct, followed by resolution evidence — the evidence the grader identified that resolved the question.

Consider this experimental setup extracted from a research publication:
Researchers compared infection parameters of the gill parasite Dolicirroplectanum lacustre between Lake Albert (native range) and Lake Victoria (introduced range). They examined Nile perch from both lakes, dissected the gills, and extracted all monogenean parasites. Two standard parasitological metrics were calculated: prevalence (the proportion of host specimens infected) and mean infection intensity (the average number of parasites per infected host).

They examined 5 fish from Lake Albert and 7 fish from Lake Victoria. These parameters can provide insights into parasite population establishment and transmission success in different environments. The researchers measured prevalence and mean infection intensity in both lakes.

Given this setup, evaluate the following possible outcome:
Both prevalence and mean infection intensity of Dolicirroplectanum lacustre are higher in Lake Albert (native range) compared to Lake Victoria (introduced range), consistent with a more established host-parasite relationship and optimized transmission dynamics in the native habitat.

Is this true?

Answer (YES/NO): YES